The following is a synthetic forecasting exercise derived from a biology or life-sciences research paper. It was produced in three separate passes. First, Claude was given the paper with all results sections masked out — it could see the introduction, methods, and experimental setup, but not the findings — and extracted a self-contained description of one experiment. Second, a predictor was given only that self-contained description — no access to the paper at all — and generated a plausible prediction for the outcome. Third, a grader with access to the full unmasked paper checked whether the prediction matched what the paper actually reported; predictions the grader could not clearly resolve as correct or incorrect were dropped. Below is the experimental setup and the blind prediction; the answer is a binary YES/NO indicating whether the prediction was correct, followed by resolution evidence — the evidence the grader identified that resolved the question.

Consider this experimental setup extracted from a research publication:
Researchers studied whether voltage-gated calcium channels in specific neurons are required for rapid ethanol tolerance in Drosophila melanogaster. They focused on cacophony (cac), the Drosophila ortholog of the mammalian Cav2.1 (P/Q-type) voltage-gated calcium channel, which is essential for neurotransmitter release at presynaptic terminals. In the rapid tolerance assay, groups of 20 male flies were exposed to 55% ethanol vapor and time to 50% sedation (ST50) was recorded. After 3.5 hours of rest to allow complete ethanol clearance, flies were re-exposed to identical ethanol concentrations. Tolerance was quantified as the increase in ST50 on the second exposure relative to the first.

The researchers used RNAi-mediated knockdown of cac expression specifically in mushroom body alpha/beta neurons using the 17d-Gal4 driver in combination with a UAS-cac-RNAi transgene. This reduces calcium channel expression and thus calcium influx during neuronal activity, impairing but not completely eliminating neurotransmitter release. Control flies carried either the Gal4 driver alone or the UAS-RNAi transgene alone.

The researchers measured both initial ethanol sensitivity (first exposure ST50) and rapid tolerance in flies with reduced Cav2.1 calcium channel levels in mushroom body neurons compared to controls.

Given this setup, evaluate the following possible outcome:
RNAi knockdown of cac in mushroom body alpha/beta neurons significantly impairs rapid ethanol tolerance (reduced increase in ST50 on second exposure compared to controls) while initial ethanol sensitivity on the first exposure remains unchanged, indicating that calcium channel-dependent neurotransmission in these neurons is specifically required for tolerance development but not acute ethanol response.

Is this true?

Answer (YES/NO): YES